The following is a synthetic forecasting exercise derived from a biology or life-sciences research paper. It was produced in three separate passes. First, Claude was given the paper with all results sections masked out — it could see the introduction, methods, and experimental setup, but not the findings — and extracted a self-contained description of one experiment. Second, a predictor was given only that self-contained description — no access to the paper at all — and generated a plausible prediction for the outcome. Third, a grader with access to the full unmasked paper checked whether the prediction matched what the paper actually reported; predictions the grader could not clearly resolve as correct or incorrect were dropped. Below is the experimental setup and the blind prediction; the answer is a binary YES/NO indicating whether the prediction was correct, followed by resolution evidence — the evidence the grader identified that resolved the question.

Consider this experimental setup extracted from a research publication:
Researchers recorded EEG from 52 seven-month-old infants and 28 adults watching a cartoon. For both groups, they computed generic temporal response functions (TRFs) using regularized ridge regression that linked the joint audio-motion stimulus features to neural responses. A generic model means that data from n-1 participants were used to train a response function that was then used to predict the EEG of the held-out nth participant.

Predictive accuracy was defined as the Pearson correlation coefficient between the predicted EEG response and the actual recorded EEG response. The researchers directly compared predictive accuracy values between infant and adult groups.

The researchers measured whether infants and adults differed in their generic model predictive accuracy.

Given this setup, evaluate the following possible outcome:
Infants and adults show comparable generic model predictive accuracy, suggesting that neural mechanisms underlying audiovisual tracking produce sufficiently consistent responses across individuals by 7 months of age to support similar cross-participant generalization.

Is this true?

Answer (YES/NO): NO